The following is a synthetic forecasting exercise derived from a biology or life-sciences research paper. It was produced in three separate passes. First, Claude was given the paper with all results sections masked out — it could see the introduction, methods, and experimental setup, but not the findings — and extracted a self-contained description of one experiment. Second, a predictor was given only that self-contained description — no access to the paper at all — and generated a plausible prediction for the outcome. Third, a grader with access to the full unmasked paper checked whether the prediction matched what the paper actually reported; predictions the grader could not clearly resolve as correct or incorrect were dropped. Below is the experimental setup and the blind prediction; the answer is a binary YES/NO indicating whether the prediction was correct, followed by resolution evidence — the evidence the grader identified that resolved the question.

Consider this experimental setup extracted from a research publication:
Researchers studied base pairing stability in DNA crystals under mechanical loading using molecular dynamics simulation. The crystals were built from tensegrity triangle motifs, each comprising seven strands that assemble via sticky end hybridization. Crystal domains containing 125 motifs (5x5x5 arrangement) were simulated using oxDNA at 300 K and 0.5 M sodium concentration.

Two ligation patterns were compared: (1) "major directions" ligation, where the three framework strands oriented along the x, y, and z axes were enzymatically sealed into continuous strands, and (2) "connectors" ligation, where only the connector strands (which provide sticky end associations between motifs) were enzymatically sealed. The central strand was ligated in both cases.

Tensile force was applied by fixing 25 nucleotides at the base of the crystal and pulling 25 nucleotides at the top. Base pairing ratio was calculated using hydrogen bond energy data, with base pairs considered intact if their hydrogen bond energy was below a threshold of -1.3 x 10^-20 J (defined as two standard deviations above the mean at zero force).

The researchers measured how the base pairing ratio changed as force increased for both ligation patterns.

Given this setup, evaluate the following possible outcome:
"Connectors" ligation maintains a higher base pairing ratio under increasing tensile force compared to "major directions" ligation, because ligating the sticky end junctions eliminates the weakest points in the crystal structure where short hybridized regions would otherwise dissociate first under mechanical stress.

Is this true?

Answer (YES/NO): NO